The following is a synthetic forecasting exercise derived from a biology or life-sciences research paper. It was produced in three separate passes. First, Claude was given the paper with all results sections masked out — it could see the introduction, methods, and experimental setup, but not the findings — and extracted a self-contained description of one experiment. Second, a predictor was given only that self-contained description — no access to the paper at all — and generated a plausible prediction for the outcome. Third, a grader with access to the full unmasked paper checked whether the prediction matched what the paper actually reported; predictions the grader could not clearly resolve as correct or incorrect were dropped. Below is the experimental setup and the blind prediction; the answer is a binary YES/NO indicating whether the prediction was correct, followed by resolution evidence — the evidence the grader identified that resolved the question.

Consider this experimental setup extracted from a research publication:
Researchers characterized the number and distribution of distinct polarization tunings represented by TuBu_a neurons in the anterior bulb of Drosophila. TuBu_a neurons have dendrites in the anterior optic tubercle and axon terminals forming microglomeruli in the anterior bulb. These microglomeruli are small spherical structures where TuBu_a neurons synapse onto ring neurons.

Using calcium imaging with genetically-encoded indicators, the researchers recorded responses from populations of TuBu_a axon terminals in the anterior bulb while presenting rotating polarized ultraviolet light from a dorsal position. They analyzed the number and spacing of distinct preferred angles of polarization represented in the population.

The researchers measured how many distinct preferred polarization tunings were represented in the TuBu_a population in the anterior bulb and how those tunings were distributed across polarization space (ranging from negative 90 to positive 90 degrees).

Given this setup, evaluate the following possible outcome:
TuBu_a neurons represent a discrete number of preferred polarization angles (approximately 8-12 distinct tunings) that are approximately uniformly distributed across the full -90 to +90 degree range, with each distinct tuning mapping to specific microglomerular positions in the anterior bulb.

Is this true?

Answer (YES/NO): NO